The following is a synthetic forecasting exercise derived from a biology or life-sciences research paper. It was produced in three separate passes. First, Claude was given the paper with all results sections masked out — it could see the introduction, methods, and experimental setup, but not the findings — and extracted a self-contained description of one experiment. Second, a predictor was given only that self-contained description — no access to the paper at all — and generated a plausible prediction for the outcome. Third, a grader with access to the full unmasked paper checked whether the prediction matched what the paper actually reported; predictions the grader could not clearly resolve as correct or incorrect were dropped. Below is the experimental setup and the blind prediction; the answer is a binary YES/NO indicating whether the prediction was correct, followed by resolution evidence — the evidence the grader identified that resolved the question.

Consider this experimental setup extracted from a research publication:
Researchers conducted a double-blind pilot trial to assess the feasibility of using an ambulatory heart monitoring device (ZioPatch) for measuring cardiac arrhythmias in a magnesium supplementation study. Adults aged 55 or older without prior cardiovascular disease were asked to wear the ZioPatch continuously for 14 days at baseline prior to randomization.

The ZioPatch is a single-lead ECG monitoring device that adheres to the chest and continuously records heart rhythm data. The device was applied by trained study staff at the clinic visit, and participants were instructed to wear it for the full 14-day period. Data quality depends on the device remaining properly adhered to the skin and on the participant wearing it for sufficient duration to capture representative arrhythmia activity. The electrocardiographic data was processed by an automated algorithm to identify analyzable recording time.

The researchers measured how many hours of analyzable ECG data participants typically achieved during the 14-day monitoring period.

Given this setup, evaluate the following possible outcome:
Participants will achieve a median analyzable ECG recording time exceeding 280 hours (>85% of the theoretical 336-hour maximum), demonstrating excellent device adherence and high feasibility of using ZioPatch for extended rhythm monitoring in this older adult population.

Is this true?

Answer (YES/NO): YES